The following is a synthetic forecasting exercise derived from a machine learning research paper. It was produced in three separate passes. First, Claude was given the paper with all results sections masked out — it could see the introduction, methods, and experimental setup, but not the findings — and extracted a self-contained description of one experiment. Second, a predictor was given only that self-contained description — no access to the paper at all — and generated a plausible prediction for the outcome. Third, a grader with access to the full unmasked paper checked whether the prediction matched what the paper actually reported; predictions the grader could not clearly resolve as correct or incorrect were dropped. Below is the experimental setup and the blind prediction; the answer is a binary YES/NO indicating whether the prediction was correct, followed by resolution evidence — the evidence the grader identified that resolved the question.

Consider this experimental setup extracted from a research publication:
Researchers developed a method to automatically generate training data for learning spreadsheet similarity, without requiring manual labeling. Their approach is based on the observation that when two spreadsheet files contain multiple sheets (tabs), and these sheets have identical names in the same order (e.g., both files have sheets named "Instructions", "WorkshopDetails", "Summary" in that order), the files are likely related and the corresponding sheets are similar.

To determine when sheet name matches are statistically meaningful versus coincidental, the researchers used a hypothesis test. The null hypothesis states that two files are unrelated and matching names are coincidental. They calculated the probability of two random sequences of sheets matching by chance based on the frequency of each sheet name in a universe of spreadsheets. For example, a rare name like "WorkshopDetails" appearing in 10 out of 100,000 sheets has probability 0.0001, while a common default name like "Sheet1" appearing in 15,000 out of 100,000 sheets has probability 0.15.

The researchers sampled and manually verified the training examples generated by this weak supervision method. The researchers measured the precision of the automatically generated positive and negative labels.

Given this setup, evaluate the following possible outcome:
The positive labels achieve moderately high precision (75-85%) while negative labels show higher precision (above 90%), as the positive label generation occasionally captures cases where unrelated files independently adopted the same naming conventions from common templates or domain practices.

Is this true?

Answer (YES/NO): NO